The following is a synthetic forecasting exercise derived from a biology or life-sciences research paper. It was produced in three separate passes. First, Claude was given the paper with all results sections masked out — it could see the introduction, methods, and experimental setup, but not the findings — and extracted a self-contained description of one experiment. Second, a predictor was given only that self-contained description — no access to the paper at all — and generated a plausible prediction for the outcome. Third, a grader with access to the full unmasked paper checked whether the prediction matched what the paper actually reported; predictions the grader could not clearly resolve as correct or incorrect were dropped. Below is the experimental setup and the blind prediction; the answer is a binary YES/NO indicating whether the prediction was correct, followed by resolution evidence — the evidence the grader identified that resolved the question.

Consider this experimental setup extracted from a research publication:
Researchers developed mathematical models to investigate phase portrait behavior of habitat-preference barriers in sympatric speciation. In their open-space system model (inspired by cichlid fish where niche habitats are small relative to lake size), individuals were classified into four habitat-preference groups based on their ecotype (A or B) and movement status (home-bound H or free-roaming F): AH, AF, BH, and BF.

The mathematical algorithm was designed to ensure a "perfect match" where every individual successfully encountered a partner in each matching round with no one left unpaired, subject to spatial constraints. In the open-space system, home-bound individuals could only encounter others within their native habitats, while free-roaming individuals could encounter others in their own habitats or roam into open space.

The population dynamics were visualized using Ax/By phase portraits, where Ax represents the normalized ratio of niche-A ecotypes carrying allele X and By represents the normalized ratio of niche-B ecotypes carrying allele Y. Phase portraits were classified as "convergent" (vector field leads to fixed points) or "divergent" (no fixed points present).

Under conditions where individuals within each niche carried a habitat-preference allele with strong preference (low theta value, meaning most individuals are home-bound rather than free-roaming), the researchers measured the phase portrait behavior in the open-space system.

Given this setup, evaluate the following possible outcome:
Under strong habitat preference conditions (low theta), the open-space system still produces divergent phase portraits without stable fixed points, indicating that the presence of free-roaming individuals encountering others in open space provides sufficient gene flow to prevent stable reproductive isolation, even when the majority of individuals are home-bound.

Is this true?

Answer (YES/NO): NO